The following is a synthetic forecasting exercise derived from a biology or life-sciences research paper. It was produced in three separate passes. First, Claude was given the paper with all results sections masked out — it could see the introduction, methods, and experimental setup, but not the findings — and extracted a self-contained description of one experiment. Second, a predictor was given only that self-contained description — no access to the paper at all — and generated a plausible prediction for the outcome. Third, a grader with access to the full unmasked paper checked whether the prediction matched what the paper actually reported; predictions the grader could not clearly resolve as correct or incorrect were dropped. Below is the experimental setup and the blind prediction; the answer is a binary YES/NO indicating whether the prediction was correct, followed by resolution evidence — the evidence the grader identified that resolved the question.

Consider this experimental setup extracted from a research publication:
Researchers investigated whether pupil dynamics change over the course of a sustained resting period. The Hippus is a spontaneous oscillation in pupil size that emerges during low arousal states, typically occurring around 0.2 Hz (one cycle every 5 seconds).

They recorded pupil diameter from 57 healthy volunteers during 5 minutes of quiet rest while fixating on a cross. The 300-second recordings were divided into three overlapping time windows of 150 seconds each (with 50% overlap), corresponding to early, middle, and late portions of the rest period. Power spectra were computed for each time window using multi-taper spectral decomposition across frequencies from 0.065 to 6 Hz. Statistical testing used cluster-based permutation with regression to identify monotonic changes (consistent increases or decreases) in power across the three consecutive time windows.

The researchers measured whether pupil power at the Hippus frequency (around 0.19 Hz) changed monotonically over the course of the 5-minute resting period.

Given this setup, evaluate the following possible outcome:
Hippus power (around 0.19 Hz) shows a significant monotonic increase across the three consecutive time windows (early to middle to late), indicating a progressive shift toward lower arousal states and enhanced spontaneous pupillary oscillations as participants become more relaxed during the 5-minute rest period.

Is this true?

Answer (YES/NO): YES